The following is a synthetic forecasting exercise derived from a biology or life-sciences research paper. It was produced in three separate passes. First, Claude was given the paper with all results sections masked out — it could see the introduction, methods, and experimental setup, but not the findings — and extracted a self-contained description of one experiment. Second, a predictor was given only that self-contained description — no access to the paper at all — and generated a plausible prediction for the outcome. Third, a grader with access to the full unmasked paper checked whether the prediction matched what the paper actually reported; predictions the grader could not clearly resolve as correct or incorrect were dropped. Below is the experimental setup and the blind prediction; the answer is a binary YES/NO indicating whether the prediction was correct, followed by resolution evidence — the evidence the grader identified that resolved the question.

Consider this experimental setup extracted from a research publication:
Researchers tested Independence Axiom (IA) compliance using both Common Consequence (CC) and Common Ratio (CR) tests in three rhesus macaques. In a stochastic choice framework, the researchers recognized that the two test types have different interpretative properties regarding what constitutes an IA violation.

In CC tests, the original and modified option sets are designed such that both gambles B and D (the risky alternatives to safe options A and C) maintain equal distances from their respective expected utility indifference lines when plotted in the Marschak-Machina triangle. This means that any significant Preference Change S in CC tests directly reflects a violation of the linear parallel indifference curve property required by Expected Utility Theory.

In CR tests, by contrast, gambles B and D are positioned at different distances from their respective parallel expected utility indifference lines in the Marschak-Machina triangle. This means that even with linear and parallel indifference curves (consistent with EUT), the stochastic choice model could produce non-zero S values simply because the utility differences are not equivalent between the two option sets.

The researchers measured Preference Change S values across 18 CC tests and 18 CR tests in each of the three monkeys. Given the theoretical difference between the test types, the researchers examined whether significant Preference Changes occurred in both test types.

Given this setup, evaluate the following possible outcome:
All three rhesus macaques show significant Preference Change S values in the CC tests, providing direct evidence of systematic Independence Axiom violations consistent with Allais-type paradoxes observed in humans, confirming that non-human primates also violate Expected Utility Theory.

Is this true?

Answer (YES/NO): YES